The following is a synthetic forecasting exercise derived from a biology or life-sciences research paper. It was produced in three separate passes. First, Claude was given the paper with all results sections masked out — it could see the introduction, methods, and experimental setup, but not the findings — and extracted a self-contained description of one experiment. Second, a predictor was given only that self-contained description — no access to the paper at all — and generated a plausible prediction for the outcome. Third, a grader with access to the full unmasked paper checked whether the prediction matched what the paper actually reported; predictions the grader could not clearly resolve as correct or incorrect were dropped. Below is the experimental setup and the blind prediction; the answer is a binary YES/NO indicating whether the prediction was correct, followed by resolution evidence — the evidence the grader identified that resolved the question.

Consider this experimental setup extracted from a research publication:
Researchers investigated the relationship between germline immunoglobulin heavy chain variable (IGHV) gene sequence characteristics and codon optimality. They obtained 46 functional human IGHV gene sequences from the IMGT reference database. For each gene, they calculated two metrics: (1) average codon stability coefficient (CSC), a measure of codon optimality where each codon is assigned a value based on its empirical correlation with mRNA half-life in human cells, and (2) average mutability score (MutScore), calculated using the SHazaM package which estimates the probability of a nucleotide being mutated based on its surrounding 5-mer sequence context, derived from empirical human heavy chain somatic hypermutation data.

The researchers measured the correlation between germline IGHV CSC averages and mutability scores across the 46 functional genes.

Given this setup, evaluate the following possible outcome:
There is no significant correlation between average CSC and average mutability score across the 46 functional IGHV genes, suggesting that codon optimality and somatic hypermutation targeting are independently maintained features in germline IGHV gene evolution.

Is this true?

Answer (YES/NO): NO